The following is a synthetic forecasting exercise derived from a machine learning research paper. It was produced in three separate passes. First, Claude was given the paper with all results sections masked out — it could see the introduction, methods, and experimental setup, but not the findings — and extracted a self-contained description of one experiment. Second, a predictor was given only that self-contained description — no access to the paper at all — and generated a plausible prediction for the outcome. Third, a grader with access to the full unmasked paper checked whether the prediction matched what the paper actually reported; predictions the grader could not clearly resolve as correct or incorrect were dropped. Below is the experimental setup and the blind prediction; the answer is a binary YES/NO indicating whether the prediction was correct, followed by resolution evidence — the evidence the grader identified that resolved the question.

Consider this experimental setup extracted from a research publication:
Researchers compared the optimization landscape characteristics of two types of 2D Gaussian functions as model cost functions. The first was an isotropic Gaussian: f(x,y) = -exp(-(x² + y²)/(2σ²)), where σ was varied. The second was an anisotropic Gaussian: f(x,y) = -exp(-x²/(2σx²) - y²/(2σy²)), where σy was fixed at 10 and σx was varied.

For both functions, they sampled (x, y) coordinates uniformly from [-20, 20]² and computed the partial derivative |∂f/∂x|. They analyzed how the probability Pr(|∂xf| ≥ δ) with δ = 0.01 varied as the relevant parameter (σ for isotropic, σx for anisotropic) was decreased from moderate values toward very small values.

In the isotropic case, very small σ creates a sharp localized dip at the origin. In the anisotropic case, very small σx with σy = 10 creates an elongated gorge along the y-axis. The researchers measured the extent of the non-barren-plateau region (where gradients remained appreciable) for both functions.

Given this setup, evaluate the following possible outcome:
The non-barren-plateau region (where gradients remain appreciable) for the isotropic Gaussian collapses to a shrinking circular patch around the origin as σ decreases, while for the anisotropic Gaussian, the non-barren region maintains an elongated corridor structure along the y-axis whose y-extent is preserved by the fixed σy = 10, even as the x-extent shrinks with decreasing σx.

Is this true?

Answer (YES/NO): YES